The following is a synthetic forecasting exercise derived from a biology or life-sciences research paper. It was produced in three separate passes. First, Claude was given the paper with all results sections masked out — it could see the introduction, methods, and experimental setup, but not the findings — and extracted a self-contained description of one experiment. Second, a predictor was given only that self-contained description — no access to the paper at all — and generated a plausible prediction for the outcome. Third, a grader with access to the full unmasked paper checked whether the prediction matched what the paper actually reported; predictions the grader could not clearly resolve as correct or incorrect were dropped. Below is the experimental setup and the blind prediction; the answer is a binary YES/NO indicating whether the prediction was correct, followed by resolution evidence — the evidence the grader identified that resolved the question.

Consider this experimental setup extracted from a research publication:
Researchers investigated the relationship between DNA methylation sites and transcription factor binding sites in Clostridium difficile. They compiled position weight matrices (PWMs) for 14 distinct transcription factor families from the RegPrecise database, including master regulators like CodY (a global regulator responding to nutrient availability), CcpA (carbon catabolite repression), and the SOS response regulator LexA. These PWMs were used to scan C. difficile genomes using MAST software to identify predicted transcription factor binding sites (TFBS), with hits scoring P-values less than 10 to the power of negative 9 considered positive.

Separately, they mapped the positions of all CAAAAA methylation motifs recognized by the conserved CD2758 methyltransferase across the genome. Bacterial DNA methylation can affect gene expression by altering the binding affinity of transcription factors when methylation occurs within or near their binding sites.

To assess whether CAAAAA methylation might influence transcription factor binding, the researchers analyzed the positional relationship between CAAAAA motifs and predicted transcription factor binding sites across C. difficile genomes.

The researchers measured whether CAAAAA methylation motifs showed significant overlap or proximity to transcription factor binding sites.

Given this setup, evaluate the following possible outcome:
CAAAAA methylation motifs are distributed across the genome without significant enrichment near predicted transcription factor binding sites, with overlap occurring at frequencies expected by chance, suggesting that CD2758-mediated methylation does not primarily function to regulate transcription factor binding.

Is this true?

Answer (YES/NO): NO